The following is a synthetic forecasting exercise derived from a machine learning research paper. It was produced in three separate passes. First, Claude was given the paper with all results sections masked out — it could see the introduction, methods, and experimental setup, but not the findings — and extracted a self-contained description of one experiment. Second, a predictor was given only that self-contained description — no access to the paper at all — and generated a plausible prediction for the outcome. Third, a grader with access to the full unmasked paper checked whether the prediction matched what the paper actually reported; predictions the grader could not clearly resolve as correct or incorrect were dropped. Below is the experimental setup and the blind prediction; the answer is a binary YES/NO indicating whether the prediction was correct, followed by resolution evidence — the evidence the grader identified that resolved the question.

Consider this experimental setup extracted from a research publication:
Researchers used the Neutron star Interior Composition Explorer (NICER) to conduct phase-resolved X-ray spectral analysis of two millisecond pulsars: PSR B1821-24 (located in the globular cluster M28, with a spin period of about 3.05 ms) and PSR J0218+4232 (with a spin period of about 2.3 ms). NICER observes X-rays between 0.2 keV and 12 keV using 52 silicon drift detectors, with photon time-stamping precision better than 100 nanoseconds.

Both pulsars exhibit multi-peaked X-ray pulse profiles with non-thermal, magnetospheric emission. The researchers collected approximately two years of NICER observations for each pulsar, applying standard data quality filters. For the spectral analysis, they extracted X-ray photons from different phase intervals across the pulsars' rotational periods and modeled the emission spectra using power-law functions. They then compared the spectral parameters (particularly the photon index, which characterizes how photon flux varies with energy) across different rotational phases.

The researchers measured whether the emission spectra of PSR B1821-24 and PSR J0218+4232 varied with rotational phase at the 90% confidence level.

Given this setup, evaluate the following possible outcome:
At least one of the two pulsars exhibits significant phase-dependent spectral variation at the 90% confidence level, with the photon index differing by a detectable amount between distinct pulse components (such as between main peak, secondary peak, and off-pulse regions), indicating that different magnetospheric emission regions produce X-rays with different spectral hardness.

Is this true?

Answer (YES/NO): NO